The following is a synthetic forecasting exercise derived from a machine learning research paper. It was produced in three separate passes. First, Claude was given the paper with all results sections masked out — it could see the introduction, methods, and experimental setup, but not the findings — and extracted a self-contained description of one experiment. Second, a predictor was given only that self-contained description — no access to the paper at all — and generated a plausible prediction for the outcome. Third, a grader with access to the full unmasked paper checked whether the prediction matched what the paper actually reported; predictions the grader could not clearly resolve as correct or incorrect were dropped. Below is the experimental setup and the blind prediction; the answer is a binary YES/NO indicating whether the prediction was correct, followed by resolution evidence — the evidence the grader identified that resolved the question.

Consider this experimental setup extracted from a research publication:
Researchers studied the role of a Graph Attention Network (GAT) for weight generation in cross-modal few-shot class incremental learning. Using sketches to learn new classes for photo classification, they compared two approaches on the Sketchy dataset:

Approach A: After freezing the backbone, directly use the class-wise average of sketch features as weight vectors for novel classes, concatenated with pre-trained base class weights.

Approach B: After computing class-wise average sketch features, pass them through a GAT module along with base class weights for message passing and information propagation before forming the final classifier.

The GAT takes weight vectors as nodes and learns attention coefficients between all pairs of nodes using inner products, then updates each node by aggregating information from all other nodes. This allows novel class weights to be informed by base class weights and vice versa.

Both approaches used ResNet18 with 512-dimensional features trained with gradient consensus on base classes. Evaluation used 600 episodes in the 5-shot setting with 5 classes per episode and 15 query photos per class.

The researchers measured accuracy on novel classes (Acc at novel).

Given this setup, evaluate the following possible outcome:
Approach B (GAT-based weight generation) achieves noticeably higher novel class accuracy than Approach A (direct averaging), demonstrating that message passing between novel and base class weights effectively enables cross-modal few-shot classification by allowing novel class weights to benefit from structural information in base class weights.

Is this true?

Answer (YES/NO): YES